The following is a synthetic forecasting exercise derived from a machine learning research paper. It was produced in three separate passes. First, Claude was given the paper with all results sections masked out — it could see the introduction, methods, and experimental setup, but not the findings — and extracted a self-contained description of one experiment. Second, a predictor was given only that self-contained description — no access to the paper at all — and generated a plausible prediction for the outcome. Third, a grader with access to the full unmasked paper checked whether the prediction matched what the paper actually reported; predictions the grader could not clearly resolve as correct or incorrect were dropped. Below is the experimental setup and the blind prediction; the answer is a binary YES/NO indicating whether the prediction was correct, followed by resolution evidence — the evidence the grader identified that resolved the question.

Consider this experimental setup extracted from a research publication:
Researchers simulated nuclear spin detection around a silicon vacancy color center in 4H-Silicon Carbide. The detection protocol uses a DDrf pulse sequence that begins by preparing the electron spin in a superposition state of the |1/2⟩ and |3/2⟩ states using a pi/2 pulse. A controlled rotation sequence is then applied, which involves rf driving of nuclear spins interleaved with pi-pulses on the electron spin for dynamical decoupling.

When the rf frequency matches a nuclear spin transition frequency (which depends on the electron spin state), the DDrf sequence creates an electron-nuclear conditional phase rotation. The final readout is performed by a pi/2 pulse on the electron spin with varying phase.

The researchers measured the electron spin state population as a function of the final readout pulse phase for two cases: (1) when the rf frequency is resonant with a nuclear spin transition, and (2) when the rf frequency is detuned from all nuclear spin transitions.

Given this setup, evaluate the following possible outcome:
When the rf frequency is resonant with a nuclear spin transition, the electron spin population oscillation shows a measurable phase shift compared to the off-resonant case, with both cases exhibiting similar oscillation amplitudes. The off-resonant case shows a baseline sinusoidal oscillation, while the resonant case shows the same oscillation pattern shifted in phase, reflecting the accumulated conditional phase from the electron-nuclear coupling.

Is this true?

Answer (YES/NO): NO